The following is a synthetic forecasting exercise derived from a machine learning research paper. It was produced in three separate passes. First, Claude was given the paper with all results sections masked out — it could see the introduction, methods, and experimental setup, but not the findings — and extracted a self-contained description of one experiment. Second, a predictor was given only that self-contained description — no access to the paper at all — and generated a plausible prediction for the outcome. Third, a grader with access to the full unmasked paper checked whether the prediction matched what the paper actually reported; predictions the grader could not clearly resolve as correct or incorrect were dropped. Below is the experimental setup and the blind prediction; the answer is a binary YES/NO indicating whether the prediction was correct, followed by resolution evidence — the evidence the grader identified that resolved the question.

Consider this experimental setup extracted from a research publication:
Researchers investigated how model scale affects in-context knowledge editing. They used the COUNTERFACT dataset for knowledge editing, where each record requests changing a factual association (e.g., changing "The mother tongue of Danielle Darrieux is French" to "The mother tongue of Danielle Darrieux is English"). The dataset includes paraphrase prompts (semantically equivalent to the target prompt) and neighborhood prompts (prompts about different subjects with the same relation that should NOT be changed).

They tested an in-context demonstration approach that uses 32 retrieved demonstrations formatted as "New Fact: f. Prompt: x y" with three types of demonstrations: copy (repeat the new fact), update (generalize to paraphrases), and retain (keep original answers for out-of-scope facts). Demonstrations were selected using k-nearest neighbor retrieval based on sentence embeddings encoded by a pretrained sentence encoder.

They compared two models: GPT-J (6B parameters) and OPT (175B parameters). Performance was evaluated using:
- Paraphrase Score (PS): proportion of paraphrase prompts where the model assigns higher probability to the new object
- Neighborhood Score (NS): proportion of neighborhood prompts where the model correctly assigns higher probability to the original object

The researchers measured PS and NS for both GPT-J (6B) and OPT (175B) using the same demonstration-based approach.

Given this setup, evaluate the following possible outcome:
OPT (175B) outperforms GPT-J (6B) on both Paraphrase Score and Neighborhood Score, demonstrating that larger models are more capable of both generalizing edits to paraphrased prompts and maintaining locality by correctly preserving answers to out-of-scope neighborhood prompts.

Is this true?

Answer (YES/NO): YES